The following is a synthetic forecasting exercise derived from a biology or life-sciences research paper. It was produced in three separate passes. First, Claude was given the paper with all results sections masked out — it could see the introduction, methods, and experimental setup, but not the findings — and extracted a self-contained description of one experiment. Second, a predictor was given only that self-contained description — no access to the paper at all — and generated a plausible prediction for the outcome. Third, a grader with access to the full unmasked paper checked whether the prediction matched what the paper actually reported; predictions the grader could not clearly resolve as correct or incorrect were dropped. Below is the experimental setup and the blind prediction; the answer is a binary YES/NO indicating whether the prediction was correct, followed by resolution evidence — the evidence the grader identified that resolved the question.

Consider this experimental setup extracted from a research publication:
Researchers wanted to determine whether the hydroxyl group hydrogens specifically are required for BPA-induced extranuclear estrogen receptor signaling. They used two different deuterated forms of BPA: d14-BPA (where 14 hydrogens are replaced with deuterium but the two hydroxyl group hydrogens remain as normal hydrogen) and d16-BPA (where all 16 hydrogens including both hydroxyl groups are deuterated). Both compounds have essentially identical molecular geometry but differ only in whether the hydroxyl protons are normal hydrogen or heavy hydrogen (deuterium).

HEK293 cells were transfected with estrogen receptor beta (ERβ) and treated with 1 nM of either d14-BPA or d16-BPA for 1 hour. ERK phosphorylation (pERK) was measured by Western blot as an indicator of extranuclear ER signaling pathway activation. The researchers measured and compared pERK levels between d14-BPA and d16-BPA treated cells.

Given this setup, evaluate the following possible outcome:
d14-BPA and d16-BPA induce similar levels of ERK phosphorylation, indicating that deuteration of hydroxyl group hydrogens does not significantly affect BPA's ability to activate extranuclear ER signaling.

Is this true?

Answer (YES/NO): NO